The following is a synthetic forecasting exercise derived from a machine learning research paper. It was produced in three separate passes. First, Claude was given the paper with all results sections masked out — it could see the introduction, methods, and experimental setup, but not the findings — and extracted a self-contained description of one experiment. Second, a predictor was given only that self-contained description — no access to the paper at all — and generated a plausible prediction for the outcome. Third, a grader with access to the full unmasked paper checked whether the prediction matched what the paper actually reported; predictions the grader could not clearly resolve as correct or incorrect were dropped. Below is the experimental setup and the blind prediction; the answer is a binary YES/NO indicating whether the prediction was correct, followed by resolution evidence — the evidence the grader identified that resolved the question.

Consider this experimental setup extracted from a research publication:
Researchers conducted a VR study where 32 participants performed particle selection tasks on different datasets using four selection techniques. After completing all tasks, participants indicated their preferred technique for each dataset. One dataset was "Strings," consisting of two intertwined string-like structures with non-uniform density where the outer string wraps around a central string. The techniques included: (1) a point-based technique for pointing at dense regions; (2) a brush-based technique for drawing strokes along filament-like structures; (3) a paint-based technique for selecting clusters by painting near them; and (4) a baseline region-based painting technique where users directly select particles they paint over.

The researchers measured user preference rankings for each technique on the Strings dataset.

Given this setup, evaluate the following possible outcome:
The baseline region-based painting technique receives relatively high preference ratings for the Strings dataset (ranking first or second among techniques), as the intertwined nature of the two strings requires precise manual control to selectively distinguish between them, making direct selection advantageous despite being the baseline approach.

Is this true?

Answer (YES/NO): NO